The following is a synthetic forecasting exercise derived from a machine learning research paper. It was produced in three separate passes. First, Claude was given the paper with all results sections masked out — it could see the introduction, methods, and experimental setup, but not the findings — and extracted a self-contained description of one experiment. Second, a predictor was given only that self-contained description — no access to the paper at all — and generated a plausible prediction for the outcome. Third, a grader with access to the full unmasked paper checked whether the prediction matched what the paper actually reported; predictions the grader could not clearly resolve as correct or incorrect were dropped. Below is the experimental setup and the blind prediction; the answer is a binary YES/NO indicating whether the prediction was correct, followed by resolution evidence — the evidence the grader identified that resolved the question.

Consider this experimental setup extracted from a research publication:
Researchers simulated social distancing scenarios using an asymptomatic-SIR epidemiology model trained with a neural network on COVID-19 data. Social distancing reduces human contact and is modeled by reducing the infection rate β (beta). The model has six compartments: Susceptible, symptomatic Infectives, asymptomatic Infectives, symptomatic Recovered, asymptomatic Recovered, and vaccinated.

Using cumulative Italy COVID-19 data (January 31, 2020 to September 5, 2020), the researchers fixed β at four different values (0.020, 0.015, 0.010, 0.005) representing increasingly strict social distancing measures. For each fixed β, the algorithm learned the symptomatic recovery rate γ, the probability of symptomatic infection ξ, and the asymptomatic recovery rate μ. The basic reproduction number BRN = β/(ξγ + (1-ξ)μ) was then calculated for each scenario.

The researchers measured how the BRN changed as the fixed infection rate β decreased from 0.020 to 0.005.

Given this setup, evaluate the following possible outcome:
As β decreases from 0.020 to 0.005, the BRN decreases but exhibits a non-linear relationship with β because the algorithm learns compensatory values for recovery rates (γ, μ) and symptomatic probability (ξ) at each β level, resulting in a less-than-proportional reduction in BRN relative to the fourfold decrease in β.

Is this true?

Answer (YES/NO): NO